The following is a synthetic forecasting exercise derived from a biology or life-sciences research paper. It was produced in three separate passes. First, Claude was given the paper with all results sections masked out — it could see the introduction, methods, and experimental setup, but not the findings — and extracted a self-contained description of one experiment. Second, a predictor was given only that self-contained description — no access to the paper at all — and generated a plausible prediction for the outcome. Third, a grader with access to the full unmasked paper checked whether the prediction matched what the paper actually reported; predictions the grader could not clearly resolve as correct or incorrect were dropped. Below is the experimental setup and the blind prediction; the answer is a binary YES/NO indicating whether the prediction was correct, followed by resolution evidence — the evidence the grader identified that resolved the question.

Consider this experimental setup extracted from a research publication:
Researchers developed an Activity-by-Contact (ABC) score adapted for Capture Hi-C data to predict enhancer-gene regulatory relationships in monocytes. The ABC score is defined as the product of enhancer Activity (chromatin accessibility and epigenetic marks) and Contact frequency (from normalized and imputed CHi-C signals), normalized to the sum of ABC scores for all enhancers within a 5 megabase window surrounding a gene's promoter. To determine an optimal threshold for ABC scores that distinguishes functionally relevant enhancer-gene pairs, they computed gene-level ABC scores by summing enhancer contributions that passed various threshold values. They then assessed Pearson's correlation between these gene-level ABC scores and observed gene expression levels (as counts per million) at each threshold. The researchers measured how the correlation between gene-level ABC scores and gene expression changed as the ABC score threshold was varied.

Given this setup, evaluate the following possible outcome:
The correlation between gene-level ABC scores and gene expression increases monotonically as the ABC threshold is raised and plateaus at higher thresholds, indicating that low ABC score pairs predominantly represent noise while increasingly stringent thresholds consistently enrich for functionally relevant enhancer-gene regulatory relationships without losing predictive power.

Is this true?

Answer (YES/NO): NO